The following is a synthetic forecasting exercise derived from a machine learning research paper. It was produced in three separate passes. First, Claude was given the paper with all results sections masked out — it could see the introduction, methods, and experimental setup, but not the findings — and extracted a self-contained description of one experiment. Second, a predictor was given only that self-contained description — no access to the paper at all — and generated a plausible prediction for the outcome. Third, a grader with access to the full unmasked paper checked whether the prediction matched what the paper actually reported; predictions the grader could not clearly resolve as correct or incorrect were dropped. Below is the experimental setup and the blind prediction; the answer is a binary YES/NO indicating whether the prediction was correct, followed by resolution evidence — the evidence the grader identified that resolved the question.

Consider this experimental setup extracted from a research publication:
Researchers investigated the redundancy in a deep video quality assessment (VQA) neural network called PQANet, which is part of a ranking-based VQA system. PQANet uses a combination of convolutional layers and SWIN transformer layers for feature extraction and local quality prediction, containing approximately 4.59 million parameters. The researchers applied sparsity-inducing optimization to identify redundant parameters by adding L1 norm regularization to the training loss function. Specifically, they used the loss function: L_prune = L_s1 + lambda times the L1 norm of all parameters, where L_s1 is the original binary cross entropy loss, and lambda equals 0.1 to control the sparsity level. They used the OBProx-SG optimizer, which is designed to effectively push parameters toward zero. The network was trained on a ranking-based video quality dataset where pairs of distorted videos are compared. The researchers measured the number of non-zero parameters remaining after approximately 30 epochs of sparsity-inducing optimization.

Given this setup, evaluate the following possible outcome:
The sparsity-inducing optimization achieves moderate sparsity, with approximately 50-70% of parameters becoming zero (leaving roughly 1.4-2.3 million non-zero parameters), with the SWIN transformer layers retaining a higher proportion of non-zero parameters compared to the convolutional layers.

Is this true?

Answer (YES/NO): NO